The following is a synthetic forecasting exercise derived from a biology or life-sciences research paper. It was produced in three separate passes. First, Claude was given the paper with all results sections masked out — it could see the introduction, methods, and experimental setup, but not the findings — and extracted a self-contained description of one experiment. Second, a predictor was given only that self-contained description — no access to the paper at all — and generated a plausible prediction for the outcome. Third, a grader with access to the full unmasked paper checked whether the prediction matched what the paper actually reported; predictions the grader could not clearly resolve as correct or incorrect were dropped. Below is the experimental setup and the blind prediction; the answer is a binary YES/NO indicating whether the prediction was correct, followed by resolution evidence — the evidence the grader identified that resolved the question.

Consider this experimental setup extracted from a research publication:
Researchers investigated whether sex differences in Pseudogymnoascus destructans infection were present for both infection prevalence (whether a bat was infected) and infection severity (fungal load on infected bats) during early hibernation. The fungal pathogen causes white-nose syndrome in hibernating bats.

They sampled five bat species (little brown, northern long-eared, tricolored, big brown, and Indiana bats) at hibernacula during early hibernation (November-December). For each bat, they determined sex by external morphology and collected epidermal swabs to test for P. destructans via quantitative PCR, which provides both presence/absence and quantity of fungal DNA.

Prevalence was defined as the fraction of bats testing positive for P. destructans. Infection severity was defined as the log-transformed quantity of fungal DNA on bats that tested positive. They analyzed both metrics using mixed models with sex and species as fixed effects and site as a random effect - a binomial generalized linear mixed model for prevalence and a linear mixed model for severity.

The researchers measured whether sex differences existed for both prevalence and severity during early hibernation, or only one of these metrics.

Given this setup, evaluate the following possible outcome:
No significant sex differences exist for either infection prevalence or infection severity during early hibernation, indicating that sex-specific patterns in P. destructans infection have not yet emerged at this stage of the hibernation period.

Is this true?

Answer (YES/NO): NO